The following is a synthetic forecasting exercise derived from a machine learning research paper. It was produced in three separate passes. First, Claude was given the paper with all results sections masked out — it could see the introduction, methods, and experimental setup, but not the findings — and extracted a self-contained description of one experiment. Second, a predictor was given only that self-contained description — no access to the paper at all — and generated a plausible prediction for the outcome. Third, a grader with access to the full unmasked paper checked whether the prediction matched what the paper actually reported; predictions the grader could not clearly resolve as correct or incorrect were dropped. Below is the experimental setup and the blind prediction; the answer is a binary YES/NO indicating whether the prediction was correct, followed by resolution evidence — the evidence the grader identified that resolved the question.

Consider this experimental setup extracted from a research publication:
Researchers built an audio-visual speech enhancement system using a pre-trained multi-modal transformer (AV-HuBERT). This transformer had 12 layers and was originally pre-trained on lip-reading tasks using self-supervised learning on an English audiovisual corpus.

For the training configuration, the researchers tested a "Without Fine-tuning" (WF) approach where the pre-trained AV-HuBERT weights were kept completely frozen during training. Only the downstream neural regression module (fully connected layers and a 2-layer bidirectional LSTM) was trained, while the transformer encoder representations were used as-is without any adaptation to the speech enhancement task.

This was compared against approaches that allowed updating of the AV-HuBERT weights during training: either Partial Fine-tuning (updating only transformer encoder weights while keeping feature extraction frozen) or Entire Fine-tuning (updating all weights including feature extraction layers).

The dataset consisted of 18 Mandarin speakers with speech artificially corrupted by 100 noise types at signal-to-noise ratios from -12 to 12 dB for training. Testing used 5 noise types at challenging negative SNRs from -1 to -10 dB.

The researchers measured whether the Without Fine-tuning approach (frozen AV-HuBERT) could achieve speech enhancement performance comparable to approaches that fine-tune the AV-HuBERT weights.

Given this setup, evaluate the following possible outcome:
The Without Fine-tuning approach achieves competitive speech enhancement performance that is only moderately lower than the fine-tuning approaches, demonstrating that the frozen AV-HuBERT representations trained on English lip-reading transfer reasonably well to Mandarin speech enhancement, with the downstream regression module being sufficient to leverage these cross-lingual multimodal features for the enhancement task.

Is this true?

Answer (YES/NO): YES